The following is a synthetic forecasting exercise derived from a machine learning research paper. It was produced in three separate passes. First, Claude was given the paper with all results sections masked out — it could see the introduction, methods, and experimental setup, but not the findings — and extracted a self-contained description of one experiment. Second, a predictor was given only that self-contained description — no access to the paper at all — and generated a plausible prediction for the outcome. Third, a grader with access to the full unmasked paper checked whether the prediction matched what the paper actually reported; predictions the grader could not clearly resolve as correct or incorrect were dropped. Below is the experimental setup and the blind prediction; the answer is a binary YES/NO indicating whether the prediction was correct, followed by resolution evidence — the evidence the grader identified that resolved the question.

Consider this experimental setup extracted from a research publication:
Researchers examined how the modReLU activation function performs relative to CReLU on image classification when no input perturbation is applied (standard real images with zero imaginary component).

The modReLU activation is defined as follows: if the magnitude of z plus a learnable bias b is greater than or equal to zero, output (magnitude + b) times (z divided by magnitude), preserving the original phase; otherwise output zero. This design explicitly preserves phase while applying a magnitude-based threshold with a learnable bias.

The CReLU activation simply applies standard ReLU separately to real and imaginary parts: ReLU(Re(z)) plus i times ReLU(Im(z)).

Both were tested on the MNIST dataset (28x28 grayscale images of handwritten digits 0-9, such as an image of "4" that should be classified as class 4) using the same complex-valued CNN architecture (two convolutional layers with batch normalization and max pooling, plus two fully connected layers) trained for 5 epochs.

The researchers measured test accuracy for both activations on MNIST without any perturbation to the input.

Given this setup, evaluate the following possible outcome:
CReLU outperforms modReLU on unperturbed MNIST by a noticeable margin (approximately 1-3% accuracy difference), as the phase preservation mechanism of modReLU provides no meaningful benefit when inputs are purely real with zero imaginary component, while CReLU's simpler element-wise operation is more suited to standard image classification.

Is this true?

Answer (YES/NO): YES